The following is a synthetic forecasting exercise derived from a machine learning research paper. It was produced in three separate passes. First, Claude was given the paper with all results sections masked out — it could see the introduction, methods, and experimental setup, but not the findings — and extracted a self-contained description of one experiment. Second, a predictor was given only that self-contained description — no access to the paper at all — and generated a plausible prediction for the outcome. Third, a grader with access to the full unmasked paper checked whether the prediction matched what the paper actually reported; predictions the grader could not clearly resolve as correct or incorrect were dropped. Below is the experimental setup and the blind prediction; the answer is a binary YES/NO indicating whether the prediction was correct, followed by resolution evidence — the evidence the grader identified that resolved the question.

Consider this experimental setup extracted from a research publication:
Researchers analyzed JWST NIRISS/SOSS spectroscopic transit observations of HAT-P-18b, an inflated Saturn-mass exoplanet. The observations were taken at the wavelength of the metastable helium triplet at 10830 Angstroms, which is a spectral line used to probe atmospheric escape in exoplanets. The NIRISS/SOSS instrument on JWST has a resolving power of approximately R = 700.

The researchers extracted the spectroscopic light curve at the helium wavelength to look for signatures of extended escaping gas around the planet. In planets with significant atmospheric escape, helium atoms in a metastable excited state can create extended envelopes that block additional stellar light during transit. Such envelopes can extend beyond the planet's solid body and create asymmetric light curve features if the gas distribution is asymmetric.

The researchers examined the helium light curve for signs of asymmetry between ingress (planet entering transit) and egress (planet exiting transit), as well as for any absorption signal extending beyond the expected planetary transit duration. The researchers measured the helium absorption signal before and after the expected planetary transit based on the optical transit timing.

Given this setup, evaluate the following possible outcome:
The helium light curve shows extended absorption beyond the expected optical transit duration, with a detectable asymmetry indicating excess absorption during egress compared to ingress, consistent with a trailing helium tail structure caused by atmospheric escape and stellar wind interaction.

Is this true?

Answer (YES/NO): YES